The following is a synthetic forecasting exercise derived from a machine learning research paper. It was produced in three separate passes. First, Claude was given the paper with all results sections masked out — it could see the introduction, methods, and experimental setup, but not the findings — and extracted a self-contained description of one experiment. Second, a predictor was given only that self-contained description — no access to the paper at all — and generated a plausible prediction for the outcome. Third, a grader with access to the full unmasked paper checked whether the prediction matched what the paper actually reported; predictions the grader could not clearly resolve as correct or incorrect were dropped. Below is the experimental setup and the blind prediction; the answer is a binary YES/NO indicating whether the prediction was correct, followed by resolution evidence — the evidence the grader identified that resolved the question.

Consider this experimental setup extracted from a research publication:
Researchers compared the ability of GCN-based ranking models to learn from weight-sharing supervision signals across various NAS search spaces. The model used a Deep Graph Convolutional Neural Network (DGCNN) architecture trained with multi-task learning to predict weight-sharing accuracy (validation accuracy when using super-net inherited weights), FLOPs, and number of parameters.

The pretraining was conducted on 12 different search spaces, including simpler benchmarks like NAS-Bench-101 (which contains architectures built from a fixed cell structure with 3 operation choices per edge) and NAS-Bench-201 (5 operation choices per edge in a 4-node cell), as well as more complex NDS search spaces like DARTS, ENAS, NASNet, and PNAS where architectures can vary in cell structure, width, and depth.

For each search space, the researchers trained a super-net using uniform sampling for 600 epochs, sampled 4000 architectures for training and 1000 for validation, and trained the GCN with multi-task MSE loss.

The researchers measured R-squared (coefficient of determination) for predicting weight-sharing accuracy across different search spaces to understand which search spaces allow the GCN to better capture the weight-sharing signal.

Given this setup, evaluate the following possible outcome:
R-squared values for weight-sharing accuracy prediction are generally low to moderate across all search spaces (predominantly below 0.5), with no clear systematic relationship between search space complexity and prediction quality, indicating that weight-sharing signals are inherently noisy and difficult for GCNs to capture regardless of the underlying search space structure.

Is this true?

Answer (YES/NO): NO